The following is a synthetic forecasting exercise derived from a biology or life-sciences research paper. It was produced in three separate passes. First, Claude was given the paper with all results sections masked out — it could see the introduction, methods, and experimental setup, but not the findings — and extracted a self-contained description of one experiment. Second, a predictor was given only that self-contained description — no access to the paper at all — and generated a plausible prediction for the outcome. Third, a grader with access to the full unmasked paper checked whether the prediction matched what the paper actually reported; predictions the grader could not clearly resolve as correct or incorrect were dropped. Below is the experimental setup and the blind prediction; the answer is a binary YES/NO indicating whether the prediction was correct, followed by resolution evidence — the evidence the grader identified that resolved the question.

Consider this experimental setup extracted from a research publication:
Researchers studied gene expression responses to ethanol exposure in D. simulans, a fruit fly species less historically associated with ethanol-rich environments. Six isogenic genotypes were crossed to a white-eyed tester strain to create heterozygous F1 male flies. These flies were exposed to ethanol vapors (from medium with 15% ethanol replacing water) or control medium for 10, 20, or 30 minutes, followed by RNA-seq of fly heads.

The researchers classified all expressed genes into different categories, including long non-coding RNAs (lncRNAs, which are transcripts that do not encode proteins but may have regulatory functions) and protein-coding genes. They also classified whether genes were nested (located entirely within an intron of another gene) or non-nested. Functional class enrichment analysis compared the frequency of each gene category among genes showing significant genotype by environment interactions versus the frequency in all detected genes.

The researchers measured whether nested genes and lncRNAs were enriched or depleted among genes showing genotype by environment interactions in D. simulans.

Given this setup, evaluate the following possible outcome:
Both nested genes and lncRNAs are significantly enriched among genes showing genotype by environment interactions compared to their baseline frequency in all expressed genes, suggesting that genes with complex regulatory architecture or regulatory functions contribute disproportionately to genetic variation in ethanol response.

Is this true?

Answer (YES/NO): YES